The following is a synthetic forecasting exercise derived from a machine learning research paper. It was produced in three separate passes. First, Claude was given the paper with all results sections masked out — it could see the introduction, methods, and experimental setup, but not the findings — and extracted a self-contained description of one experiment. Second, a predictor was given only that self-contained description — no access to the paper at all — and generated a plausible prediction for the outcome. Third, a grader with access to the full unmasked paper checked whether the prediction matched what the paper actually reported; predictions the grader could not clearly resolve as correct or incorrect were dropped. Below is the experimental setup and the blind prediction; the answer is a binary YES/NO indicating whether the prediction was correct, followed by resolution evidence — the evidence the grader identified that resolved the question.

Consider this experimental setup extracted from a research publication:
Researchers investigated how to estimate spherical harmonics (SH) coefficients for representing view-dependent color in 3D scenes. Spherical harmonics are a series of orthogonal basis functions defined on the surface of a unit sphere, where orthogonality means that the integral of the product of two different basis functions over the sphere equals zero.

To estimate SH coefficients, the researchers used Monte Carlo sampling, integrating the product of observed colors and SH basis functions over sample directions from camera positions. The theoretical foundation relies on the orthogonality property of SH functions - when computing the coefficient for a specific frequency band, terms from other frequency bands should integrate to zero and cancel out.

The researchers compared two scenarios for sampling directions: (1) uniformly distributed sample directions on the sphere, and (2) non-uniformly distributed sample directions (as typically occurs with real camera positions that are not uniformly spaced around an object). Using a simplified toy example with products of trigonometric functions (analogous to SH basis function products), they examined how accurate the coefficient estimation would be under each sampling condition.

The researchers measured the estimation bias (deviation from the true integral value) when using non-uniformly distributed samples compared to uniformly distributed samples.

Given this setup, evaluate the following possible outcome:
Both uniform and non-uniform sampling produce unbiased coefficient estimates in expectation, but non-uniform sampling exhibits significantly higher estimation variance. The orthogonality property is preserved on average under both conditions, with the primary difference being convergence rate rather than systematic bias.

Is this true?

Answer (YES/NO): NO